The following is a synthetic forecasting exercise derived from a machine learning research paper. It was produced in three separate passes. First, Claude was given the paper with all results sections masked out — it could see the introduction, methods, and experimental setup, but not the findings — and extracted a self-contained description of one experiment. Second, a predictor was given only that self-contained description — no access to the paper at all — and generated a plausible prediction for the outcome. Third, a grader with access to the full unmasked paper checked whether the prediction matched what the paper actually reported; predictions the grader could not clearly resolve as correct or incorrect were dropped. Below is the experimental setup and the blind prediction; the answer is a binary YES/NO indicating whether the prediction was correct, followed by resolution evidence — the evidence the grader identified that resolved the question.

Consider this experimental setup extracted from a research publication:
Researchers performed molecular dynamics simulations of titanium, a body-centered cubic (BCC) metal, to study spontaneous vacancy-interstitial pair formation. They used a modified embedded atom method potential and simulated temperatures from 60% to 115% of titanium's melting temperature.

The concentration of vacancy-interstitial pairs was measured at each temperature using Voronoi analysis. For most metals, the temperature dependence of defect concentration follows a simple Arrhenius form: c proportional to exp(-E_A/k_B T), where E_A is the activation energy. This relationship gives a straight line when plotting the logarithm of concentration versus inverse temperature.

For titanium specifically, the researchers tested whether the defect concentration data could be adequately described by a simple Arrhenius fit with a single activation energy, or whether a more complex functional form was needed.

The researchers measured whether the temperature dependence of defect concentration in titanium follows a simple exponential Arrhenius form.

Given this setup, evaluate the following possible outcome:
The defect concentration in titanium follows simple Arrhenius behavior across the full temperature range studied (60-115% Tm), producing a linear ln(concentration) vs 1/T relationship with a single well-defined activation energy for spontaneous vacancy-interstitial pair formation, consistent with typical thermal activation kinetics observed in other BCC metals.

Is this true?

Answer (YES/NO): NO